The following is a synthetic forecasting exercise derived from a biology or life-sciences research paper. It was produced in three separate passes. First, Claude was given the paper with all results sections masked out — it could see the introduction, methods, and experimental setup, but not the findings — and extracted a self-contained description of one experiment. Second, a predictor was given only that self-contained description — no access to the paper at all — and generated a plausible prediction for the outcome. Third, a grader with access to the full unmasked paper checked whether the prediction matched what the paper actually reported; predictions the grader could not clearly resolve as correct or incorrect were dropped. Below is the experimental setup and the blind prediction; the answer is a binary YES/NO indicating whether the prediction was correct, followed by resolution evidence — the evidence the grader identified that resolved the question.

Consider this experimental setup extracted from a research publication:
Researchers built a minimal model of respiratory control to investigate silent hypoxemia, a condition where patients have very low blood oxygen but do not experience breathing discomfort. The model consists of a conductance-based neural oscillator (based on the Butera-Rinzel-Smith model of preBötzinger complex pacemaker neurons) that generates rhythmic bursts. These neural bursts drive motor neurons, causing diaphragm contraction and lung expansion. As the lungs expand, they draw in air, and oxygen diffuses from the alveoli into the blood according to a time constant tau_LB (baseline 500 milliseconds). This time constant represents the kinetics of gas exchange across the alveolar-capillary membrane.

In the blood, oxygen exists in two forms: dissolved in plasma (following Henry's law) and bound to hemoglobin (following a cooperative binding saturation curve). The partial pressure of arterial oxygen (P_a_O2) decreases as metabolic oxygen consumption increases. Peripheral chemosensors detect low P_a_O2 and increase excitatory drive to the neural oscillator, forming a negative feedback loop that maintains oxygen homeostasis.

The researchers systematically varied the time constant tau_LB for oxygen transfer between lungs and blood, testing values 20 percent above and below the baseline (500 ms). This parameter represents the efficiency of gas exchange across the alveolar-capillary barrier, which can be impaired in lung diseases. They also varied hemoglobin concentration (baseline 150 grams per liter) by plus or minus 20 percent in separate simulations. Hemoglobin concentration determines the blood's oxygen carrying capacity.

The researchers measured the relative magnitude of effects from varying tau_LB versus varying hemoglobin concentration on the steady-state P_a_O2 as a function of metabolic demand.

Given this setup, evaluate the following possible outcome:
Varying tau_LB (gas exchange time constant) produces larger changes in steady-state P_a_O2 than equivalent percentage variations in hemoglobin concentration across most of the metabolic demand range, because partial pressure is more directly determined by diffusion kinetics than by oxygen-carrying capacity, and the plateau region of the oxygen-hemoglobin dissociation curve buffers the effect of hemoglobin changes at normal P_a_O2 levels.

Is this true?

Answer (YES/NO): NO